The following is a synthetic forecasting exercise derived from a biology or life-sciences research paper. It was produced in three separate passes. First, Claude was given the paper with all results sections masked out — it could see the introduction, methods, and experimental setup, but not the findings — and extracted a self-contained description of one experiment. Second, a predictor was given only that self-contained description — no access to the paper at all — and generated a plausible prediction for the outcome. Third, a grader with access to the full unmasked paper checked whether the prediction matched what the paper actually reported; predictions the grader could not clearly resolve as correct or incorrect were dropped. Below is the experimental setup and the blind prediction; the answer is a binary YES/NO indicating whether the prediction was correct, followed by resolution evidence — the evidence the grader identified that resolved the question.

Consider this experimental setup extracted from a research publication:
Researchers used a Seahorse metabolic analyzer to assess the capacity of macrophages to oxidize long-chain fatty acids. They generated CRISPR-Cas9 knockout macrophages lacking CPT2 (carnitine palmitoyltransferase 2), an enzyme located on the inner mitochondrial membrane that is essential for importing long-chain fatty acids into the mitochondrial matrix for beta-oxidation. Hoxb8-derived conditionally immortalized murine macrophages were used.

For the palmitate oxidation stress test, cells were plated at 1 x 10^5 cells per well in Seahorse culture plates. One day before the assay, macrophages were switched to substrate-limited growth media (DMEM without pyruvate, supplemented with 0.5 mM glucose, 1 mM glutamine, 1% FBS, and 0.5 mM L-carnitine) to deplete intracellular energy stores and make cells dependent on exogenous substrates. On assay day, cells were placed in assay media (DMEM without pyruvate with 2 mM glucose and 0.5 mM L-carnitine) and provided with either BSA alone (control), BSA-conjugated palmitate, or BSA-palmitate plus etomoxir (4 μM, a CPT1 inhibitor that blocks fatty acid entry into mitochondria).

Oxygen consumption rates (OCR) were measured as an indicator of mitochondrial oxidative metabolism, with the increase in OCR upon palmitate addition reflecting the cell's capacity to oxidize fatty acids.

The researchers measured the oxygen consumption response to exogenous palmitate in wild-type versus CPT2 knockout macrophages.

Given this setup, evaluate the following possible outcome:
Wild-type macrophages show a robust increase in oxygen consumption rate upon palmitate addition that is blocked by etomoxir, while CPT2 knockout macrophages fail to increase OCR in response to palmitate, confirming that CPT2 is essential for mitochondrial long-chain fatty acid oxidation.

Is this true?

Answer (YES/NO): YES